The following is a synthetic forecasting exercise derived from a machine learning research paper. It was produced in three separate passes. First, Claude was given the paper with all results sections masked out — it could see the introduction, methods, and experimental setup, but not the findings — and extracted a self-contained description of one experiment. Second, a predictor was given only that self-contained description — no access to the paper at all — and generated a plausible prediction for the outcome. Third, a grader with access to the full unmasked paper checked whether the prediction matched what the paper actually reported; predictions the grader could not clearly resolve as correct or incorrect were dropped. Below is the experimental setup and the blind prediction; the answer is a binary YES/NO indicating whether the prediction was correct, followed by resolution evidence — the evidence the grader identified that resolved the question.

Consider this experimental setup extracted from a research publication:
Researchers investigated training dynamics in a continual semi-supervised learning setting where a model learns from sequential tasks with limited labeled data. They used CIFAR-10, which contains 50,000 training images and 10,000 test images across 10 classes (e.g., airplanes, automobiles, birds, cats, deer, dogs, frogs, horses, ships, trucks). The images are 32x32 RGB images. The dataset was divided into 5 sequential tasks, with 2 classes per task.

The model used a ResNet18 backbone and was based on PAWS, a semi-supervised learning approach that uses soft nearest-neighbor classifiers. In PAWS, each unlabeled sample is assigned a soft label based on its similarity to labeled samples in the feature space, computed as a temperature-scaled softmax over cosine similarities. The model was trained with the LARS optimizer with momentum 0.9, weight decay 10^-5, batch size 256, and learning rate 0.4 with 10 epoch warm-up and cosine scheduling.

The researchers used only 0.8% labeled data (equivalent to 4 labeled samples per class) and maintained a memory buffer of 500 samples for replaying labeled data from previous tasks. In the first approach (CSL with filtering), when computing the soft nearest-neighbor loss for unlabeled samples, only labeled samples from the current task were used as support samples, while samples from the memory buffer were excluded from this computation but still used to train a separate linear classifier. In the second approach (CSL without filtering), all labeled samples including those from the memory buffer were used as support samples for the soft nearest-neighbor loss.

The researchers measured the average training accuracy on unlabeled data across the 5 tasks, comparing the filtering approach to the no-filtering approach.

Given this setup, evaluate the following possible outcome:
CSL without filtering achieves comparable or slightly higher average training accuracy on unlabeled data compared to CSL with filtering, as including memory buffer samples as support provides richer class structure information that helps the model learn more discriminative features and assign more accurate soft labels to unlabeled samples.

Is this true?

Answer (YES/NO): NO